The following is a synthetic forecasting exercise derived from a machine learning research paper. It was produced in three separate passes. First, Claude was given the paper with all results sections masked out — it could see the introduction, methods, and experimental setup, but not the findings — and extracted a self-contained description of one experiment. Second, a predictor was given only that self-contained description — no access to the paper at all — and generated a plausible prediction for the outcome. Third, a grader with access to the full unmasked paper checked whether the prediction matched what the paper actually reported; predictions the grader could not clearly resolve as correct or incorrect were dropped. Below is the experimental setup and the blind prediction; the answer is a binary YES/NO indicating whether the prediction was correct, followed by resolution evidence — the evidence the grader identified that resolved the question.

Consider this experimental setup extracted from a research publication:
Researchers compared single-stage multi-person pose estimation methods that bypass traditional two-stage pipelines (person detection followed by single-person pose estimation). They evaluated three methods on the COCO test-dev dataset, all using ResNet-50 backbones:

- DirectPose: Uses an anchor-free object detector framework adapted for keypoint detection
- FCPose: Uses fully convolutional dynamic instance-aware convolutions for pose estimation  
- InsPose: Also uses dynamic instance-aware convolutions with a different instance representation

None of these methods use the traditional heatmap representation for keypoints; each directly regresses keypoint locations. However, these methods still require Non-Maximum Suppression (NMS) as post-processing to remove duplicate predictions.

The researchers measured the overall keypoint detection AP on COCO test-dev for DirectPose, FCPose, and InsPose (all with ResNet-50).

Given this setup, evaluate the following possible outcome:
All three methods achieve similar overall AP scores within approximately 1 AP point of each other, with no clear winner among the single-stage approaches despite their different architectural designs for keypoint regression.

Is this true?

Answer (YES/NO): NO